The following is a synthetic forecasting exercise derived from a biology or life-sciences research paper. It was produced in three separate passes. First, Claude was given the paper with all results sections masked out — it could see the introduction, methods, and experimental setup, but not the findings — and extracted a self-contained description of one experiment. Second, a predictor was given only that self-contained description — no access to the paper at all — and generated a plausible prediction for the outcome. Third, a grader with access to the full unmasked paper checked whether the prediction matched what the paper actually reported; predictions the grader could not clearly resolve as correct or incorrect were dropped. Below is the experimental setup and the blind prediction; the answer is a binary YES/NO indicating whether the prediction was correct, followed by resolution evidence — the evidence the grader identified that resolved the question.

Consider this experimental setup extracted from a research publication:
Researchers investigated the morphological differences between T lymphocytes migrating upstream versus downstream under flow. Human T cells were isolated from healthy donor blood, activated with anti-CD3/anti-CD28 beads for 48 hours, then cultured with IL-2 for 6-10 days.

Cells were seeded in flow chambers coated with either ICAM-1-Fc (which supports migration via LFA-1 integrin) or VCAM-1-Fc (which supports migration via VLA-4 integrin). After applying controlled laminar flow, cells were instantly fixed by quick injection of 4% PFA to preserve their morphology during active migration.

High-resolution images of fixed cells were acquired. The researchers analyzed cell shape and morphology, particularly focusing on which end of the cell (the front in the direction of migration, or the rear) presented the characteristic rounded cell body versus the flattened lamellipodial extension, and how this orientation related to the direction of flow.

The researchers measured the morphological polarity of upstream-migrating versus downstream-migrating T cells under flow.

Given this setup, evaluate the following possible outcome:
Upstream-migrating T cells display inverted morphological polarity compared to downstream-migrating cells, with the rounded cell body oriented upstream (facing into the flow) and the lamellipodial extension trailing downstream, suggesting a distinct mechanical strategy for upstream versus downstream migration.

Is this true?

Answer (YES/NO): NO